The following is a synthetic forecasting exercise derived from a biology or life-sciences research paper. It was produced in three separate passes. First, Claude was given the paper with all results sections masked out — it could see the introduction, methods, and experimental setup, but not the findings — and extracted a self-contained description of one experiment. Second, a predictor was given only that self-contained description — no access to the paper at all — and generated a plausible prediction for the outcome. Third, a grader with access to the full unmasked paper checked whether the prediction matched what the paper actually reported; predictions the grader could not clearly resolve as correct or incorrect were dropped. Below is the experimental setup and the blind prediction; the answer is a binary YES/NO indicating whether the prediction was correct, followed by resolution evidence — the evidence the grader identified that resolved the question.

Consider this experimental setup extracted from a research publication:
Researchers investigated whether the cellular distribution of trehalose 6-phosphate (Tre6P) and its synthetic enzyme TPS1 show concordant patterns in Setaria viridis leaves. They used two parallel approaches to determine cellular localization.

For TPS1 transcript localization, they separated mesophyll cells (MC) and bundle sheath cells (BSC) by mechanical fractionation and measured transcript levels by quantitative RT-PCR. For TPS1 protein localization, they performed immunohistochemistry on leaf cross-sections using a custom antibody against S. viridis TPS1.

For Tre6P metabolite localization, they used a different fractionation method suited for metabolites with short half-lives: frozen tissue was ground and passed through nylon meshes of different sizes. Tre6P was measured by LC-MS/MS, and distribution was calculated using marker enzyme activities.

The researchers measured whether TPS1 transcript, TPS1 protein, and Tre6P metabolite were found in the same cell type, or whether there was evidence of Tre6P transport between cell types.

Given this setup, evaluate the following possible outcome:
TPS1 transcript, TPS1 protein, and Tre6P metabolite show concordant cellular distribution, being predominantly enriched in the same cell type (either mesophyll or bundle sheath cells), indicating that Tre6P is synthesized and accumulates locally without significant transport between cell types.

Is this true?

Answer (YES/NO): NO